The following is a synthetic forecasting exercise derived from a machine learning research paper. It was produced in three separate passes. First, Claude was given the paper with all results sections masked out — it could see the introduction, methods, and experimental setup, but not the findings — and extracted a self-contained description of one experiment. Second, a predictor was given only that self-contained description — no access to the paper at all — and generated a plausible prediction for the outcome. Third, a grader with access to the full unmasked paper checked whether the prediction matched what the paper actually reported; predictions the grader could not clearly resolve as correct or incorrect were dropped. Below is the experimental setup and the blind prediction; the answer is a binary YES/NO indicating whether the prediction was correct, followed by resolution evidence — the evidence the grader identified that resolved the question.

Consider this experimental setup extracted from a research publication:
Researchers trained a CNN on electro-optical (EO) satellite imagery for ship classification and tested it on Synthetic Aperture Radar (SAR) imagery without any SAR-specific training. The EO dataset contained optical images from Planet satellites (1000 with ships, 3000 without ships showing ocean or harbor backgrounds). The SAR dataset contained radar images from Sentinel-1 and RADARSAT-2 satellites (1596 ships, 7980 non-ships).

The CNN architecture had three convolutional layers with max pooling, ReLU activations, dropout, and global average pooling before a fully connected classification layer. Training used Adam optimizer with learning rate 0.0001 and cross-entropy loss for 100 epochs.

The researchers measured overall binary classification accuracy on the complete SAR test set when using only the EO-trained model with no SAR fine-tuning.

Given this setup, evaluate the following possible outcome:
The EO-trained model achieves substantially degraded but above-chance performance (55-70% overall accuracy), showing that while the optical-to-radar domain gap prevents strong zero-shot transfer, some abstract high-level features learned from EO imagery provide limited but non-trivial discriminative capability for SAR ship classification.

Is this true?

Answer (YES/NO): NO